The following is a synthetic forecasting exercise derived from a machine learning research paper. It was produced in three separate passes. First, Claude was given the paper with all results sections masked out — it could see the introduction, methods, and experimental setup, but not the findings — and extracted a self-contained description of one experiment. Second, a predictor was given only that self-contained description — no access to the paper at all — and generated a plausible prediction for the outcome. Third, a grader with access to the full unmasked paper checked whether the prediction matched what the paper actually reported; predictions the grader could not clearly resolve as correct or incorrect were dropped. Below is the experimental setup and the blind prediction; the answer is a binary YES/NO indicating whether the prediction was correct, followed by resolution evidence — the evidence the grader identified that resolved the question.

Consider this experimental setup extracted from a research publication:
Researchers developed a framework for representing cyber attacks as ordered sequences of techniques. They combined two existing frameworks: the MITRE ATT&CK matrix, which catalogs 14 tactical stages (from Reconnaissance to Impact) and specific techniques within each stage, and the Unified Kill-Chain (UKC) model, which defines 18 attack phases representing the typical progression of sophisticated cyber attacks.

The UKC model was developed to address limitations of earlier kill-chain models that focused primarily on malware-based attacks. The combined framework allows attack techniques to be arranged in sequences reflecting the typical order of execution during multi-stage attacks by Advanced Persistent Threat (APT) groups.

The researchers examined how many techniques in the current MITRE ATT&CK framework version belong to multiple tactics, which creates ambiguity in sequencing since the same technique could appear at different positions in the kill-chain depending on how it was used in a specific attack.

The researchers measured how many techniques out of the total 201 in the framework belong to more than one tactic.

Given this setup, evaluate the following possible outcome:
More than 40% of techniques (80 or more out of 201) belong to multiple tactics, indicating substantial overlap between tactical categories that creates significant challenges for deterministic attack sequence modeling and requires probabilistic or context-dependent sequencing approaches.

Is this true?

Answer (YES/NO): NO